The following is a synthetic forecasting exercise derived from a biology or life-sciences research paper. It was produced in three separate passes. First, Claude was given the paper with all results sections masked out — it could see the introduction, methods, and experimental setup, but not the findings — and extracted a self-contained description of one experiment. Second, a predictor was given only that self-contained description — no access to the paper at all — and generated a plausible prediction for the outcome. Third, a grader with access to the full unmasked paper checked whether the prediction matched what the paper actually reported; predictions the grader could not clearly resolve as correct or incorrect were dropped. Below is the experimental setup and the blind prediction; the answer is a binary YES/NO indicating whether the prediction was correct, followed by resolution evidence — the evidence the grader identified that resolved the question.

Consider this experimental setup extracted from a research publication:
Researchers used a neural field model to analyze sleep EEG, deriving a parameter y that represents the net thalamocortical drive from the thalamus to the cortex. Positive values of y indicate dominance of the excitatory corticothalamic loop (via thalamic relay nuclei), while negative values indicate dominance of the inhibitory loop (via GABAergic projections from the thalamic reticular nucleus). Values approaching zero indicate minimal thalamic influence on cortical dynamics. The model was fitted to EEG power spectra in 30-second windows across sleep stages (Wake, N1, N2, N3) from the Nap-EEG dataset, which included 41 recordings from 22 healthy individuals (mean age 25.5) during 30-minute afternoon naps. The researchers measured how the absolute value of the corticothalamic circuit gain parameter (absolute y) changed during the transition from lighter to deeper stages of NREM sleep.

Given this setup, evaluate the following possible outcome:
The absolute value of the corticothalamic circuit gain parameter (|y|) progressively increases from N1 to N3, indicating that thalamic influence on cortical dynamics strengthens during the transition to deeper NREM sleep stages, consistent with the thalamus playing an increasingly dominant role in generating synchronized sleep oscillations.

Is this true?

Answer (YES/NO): NO